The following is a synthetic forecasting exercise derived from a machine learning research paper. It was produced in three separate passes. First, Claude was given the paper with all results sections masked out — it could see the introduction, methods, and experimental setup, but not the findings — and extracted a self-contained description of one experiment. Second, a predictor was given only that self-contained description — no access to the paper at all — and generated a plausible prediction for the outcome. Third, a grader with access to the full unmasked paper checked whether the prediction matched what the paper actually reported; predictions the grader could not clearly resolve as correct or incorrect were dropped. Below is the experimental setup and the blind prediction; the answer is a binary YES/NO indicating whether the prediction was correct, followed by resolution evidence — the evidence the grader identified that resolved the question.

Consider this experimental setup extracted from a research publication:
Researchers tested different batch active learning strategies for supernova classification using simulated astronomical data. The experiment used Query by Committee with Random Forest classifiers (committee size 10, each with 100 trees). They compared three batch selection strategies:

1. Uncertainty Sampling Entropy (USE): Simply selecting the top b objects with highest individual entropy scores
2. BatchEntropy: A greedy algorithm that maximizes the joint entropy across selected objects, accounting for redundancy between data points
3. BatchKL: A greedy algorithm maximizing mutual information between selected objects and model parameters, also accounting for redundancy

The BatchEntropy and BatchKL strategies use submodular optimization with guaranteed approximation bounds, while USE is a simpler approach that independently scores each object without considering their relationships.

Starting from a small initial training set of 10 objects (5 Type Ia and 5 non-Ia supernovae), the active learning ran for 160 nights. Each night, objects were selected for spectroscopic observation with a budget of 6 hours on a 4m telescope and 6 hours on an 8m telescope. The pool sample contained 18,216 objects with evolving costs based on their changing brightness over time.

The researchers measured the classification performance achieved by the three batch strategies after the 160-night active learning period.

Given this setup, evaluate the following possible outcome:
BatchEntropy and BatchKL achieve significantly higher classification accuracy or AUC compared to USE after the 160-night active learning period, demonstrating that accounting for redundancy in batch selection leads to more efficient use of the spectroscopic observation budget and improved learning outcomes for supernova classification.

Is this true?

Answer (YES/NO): NO